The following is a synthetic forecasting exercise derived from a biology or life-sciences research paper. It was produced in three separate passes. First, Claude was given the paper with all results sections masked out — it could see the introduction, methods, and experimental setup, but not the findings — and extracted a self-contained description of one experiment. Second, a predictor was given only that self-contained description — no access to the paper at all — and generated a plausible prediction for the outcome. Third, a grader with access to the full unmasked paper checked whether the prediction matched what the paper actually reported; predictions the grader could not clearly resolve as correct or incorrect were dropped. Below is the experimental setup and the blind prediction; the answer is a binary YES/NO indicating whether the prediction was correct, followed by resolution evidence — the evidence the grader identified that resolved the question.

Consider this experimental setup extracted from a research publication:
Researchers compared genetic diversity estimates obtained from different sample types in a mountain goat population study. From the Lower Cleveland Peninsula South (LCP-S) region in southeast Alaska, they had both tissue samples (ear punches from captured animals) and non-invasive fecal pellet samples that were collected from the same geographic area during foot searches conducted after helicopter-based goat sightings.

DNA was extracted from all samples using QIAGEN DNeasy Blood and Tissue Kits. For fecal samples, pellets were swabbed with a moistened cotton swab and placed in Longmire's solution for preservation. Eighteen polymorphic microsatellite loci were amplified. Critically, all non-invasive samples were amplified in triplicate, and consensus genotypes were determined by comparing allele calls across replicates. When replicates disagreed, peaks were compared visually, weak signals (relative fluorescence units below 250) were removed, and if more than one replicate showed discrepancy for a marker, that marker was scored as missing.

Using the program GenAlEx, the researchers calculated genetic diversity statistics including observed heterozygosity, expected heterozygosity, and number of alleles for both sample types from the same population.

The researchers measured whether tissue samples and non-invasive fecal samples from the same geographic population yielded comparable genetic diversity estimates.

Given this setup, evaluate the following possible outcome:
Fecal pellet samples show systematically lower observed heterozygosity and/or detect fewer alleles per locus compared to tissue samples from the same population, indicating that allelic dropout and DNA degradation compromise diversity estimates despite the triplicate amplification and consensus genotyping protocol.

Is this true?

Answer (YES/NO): NO